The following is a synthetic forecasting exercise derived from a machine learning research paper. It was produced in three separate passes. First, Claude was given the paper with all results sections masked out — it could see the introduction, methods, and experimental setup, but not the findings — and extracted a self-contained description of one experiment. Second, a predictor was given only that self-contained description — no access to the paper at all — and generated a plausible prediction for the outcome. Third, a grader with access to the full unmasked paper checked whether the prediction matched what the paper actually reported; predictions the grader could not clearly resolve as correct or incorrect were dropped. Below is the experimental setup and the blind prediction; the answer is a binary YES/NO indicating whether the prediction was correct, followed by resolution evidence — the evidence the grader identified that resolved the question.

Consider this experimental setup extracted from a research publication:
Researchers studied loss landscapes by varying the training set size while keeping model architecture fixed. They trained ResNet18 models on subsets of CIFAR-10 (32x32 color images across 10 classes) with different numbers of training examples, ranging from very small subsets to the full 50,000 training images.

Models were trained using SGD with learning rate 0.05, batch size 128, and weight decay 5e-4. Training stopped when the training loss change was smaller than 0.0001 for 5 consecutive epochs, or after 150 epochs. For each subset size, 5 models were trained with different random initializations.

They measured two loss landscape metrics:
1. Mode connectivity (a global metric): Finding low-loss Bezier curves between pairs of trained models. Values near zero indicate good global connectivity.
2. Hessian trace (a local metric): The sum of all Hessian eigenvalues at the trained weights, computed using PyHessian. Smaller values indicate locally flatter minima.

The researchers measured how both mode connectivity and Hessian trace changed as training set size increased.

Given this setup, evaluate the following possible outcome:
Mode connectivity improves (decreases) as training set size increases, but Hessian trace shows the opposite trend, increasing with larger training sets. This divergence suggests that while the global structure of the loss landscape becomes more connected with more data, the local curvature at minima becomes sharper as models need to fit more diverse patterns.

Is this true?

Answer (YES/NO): NO